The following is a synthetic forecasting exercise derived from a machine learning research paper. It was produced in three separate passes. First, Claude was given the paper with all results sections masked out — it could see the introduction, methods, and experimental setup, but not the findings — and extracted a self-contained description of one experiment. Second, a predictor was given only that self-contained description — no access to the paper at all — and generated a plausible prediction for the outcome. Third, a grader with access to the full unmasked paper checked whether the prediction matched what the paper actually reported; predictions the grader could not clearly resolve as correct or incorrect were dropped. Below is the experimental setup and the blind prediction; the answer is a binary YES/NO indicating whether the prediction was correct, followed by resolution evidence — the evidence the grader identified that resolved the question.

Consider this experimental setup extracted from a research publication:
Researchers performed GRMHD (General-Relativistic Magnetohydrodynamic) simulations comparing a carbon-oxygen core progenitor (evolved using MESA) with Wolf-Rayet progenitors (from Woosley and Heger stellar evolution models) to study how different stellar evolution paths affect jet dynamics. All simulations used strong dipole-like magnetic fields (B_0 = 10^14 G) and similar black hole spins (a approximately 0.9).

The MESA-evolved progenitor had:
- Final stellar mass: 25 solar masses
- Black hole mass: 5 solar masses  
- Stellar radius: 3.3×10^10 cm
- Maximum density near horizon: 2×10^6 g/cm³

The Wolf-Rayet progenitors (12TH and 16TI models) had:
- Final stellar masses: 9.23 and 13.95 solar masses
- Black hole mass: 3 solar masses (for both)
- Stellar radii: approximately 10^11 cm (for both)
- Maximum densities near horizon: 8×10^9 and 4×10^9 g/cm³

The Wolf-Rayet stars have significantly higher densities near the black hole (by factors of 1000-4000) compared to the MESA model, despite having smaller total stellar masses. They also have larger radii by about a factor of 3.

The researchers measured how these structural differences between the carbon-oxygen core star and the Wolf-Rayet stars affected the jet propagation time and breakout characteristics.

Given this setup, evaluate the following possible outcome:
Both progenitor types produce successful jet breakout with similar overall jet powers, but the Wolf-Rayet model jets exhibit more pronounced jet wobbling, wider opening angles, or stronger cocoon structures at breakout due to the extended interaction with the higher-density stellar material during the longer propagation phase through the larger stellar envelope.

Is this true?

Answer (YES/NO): NO